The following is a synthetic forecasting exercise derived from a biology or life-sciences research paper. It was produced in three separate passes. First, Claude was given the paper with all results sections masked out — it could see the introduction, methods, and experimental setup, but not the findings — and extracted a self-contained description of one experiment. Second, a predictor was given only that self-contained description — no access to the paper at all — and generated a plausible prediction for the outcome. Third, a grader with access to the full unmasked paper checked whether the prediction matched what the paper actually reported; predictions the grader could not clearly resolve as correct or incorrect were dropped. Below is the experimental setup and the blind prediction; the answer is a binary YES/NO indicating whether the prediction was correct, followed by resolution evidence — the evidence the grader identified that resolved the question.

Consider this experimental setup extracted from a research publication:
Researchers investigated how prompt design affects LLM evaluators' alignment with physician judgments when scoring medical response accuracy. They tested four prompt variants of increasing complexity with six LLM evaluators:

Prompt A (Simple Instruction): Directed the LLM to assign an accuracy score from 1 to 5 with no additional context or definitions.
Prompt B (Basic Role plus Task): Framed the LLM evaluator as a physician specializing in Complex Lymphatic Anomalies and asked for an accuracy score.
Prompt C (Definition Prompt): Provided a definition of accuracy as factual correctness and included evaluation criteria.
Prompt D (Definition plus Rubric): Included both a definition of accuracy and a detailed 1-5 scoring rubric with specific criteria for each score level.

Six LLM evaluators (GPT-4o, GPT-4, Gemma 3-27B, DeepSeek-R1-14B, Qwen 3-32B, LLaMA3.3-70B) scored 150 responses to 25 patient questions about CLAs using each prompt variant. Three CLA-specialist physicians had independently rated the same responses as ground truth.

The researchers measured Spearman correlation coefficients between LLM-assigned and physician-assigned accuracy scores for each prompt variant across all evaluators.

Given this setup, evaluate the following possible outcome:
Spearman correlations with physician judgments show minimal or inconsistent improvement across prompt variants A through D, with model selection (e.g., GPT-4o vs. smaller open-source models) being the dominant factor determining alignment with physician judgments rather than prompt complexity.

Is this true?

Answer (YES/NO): YES